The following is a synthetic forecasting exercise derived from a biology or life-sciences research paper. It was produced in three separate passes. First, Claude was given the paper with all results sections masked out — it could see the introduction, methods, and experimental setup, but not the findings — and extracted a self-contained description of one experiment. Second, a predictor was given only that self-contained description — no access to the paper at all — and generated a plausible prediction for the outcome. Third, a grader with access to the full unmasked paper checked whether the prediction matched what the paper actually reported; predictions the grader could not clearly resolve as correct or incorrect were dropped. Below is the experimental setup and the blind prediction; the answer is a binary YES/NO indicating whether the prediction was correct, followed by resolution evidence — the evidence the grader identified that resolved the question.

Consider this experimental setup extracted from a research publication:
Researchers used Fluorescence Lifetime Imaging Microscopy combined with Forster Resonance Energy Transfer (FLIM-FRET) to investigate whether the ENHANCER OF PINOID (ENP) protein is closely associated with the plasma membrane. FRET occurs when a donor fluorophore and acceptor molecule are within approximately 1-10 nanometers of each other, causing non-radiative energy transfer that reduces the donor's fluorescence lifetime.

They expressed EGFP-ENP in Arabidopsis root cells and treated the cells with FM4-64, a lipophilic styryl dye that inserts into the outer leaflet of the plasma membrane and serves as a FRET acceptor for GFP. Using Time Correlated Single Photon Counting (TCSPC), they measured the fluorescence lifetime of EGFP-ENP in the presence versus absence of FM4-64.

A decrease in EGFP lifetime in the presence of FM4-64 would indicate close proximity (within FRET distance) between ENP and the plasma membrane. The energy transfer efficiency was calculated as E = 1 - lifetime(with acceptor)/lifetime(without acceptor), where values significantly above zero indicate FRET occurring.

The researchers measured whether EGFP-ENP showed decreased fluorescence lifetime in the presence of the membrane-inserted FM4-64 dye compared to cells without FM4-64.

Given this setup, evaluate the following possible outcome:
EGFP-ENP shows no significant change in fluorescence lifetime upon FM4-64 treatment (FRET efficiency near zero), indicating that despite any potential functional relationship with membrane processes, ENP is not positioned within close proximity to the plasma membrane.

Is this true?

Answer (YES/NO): NO